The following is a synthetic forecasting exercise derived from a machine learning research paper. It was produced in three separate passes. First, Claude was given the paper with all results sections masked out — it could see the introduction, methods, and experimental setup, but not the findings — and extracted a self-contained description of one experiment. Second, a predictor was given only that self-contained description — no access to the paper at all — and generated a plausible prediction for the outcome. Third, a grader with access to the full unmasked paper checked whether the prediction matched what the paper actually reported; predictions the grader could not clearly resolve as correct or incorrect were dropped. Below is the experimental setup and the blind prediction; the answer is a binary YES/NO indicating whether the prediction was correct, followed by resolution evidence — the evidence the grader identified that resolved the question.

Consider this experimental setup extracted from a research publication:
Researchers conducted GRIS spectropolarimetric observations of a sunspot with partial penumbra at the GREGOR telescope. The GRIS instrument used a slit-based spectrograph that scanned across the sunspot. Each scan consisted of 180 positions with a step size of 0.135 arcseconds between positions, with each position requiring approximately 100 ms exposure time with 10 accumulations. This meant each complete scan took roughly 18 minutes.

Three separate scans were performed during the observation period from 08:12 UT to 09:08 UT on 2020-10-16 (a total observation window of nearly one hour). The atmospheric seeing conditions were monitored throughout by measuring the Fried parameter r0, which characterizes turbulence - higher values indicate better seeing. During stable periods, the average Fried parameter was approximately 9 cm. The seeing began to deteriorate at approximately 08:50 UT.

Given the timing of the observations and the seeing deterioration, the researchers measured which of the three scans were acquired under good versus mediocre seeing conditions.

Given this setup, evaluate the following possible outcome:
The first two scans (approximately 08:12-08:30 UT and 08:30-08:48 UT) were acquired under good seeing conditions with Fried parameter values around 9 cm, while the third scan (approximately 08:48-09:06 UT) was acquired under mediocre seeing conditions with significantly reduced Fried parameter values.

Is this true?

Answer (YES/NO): NO